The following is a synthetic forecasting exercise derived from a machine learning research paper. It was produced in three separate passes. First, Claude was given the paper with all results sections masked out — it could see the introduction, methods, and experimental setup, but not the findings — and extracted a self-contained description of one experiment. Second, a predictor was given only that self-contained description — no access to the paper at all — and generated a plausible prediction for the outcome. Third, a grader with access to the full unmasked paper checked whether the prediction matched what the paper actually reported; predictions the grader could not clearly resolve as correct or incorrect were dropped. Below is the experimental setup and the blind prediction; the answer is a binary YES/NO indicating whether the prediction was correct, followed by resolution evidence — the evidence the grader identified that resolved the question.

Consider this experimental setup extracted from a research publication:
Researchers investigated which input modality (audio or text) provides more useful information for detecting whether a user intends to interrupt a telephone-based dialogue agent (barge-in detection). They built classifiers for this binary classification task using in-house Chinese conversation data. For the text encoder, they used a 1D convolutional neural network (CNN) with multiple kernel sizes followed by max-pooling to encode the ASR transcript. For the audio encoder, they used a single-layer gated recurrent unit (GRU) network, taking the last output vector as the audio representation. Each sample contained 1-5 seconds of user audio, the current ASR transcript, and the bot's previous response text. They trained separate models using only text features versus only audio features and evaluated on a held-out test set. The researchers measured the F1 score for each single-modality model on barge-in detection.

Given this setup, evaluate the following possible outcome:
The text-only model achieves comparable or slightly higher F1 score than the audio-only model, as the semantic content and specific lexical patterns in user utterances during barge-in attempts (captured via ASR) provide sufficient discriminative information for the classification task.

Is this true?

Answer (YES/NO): NO